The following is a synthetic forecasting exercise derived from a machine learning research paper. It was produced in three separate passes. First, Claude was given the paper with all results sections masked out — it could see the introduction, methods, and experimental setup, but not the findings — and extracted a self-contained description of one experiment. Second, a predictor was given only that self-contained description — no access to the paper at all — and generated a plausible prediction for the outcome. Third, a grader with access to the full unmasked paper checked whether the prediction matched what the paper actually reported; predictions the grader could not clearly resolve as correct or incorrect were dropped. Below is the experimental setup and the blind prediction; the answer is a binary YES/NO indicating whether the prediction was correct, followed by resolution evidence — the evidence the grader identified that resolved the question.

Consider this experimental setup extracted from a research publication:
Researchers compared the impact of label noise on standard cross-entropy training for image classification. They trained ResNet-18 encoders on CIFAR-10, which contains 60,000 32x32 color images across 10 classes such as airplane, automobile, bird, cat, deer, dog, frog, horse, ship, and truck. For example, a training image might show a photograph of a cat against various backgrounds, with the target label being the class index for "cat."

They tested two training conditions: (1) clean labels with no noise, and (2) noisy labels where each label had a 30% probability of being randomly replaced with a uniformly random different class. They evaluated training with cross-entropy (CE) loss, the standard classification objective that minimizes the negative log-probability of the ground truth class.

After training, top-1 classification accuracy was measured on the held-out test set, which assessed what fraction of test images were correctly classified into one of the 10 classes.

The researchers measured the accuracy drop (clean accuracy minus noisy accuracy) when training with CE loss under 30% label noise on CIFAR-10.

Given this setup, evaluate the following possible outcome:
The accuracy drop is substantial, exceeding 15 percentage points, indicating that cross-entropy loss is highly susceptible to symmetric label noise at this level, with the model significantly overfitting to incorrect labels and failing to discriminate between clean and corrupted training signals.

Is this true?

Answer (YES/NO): NO